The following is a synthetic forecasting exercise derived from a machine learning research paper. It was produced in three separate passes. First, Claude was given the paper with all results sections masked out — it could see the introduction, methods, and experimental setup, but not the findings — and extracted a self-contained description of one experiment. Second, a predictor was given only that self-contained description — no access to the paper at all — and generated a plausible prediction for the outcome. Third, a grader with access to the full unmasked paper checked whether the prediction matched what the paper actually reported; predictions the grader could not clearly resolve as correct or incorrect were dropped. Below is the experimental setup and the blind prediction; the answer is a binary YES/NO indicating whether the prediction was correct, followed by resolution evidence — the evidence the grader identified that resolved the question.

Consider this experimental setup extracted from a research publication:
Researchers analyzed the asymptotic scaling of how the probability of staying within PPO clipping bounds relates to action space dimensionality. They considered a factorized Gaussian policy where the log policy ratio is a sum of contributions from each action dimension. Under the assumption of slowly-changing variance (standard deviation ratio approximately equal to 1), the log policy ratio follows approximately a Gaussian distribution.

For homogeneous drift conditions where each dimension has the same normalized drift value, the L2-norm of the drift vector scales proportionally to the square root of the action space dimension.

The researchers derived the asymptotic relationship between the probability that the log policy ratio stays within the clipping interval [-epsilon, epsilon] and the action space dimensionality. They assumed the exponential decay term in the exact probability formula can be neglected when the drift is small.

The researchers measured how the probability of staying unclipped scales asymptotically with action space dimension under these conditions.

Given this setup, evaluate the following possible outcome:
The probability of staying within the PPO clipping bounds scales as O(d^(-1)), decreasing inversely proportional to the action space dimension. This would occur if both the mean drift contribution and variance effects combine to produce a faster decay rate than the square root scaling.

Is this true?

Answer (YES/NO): NO